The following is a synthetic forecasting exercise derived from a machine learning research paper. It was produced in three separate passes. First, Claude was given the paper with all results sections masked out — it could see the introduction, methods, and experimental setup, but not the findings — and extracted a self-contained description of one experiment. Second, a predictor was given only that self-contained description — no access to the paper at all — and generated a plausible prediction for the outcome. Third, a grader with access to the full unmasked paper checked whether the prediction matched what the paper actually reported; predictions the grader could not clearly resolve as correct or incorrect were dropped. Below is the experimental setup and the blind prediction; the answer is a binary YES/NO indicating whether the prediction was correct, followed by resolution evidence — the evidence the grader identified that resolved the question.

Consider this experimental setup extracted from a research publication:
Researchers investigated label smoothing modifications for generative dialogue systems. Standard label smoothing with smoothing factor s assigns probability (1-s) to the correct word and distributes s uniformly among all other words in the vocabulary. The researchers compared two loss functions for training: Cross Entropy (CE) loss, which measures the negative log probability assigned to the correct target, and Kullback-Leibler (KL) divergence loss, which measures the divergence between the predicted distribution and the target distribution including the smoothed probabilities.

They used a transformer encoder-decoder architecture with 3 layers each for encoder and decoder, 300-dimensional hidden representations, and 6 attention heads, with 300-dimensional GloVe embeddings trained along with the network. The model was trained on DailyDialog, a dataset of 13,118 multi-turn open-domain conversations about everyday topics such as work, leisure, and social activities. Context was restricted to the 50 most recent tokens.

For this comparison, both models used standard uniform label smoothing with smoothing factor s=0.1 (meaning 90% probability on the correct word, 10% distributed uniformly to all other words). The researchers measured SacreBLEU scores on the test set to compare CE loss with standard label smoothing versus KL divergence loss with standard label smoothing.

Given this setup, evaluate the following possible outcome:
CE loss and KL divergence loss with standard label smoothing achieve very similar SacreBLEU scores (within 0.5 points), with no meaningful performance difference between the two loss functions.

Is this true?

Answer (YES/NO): YES